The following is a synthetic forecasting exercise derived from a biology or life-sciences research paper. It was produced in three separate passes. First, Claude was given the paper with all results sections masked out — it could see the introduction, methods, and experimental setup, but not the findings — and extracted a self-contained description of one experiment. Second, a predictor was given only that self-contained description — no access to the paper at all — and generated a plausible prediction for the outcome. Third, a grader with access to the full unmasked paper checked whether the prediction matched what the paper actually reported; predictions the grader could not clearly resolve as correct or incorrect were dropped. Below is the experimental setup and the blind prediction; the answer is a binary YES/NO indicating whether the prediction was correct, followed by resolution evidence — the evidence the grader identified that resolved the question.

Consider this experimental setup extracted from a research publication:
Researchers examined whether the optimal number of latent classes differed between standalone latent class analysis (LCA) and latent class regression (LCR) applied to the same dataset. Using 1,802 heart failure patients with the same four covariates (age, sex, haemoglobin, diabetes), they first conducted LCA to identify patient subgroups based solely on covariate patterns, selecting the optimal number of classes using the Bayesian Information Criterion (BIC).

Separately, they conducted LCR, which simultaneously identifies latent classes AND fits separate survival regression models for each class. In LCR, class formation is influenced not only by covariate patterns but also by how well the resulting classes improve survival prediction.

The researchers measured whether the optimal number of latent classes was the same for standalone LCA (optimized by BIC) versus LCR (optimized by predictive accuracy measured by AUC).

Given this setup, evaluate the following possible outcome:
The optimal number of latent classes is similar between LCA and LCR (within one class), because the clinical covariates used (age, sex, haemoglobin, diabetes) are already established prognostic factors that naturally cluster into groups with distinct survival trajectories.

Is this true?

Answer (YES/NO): NO